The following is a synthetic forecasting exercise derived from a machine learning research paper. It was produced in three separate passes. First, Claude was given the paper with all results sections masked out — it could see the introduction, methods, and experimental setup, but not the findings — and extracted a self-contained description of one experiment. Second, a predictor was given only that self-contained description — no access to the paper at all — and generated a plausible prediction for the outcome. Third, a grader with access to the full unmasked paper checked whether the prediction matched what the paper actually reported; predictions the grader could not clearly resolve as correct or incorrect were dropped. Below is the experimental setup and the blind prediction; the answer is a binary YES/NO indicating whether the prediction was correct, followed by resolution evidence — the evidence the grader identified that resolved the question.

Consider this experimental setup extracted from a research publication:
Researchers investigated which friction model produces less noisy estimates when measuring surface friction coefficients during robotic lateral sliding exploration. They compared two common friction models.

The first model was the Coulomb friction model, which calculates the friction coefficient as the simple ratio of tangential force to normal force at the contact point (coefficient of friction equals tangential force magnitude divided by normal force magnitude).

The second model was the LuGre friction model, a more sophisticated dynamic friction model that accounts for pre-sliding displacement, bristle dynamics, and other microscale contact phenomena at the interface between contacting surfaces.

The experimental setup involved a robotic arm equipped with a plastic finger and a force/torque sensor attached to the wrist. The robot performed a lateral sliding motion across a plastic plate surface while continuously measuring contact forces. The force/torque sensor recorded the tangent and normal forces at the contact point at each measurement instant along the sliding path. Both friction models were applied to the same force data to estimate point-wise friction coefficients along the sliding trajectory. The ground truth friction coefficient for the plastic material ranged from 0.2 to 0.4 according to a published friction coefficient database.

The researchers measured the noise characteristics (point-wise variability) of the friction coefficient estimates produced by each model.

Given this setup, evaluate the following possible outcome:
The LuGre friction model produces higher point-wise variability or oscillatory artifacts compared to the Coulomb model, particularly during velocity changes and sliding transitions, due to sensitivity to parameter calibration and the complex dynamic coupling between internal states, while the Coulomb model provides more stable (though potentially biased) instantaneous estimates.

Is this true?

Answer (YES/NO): YES